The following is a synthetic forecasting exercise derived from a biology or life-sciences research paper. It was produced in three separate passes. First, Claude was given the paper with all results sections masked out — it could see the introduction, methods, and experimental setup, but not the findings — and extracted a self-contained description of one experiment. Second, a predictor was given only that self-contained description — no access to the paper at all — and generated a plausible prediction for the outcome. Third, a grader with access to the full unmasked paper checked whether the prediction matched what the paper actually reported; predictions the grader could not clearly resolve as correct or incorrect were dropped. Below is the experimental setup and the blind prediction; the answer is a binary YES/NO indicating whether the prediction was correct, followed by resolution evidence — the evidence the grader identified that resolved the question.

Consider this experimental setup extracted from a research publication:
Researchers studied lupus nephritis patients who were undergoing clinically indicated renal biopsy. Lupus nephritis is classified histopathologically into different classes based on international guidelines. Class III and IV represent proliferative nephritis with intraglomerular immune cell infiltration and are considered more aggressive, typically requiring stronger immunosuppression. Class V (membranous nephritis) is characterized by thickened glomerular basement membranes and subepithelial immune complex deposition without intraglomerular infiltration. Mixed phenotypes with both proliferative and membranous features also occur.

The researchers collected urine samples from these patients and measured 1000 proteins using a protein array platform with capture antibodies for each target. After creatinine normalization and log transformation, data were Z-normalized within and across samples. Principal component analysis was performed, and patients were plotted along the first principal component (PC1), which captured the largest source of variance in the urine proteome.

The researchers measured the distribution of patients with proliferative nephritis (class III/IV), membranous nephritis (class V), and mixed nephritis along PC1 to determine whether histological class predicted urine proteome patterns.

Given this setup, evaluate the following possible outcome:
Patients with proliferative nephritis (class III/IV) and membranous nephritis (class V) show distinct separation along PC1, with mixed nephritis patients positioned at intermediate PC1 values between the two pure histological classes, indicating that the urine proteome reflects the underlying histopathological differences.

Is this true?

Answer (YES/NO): NO